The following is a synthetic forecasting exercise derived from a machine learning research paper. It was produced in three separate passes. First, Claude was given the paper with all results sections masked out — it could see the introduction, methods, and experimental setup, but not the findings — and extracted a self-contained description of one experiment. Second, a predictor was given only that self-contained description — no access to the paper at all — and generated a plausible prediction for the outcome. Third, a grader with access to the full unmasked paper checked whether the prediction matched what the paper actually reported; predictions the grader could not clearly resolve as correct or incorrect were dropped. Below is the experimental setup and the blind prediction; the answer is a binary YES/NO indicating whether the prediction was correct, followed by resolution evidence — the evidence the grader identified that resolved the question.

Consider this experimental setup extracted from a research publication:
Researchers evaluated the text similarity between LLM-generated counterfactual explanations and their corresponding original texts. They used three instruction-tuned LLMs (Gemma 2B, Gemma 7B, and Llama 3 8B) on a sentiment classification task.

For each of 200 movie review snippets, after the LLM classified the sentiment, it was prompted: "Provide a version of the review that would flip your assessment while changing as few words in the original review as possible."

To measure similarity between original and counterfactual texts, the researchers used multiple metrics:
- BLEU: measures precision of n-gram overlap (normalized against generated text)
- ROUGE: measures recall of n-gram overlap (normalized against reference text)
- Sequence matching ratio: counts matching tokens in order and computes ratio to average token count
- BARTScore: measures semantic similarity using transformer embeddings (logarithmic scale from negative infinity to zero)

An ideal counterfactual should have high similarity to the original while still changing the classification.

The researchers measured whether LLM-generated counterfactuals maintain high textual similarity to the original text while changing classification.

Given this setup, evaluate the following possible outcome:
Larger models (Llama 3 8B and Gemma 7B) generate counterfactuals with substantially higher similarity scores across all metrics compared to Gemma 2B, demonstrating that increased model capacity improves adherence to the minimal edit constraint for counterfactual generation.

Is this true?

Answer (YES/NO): YES